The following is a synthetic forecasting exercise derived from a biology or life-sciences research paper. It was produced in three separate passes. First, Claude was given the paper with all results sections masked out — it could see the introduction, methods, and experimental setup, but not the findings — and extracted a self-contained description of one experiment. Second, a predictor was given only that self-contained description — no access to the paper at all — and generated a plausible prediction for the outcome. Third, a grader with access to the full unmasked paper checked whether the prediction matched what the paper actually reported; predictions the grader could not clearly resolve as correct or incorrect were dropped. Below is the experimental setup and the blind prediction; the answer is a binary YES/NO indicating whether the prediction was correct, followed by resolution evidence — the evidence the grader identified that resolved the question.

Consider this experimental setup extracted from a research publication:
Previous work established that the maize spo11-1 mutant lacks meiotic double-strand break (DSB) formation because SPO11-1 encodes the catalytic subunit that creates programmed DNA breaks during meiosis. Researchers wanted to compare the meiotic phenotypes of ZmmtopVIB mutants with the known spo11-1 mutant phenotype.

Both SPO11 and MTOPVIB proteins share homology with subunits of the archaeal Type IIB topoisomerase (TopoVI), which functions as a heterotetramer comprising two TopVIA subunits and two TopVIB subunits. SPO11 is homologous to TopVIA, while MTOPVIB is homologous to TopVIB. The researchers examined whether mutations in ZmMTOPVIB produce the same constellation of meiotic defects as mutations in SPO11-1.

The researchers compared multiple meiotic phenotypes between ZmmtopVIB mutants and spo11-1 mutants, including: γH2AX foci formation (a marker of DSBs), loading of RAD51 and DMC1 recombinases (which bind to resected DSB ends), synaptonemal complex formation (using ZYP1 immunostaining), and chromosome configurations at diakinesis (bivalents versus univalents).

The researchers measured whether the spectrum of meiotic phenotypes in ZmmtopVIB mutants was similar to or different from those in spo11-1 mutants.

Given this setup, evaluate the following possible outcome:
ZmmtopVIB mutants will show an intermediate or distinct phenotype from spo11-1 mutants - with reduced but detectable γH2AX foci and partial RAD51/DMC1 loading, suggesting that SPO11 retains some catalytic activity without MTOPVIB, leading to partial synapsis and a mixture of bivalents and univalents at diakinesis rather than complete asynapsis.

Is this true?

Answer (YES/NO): NO